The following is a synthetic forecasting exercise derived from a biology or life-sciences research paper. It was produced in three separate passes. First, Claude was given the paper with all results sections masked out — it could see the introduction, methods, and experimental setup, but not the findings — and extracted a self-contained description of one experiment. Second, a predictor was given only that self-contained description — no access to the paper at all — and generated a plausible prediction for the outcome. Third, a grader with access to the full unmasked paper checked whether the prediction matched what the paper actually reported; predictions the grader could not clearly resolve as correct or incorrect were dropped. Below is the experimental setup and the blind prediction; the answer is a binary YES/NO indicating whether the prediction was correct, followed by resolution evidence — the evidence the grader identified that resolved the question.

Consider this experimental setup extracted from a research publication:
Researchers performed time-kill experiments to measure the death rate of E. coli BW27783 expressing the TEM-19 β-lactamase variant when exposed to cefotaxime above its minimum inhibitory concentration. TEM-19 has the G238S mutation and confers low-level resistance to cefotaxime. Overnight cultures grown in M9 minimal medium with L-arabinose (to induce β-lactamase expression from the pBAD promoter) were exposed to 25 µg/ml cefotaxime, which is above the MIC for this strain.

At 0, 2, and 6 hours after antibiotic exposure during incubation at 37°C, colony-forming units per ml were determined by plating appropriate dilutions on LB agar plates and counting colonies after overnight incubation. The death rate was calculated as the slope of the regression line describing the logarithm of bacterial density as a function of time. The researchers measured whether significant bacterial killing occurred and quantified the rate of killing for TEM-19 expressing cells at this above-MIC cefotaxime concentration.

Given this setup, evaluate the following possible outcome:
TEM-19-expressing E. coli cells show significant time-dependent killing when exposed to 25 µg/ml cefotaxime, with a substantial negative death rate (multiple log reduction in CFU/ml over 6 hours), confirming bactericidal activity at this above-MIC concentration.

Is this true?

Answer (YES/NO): YES